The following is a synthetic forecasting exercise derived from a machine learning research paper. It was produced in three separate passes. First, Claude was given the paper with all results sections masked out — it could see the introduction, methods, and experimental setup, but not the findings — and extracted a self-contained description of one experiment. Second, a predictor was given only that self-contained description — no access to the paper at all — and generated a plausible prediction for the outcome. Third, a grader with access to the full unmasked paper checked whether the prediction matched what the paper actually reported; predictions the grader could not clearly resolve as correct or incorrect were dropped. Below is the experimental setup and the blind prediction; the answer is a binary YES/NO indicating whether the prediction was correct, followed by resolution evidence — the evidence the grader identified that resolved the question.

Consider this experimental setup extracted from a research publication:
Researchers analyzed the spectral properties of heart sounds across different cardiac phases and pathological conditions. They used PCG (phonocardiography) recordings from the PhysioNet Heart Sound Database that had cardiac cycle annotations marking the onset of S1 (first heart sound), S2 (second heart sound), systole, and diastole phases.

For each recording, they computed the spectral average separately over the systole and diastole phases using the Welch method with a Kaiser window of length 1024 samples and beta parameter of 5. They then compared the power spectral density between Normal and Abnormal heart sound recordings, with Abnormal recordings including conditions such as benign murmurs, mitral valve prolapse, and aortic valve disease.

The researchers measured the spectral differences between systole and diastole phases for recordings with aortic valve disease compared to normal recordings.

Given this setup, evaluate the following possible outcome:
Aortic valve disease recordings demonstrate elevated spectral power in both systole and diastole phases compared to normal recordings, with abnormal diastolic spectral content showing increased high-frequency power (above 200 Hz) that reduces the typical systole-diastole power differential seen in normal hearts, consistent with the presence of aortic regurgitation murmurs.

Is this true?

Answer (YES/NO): NO